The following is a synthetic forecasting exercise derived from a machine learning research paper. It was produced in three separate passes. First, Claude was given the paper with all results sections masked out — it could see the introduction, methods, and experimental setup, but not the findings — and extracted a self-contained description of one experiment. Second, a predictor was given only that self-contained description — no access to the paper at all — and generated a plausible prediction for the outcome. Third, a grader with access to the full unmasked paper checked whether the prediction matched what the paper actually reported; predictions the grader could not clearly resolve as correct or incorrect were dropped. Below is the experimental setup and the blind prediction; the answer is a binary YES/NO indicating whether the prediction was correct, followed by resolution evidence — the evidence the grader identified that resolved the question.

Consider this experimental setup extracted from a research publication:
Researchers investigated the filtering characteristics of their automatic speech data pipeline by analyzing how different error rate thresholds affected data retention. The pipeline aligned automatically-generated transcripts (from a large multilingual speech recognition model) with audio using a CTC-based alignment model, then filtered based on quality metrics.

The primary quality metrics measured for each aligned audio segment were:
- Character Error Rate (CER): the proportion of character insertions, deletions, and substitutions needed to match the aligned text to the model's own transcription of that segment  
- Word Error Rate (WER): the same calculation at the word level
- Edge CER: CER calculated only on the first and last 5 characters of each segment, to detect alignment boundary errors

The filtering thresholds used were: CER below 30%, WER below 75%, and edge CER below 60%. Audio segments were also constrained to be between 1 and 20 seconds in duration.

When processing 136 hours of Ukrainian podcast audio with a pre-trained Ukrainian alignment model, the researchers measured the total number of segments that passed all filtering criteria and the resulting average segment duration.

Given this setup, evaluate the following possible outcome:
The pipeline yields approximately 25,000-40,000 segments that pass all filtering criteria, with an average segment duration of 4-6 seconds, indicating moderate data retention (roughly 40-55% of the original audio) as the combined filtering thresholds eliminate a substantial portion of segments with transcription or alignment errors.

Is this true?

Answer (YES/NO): NO